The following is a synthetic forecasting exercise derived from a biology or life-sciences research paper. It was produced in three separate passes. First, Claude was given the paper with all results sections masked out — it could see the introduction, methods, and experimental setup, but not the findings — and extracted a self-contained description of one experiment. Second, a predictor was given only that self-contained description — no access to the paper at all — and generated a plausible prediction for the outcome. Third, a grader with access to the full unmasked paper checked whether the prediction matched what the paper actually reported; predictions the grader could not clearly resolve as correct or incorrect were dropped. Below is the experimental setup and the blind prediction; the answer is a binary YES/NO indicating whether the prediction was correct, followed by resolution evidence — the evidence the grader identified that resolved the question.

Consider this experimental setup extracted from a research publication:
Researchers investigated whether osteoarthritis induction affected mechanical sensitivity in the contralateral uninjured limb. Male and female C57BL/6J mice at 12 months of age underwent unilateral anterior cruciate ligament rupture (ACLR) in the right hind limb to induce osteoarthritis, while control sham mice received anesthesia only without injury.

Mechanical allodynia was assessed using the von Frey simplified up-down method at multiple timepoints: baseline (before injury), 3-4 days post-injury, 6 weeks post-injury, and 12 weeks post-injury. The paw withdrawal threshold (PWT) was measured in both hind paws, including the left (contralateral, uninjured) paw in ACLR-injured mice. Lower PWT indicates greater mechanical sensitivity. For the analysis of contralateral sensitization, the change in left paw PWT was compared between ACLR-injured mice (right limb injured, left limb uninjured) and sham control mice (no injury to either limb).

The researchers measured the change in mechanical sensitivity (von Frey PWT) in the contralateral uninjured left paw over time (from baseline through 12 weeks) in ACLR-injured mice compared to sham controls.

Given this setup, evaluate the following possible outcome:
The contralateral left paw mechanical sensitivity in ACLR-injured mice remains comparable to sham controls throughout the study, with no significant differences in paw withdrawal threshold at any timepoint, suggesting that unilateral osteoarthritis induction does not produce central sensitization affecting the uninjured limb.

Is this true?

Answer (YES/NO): YES